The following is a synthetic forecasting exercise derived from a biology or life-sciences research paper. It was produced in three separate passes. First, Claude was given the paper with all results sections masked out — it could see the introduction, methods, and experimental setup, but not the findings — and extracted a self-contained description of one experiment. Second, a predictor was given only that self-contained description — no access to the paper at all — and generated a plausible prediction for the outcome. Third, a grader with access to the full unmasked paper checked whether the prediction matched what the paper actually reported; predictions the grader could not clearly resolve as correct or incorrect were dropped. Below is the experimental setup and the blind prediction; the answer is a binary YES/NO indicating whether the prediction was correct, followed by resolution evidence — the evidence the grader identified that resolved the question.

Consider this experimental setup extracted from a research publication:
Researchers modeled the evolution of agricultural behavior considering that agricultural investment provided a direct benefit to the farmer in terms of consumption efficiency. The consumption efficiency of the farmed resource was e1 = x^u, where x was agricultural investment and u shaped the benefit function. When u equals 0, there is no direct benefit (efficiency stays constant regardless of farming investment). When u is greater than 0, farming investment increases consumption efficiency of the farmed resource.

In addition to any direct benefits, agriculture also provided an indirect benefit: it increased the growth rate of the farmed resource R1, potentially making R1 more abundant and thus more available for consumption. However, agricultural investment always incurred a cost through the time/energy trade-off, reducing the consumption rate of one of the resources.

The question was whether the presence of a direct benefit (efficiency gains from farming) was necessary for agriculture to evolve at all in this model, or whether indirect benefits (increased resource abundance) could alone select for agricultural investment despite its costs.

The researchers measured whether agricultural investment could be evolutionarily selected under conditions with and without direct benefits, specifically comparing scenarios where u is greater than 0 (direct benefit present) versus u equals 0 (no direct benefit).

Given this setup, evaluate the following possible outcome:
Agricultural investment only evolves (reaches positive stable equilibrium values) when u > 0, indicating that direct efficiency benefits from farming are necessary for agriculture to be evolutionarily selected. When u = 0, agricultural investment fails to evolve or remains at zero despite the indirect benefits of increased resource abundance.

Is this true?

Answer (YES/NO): YES